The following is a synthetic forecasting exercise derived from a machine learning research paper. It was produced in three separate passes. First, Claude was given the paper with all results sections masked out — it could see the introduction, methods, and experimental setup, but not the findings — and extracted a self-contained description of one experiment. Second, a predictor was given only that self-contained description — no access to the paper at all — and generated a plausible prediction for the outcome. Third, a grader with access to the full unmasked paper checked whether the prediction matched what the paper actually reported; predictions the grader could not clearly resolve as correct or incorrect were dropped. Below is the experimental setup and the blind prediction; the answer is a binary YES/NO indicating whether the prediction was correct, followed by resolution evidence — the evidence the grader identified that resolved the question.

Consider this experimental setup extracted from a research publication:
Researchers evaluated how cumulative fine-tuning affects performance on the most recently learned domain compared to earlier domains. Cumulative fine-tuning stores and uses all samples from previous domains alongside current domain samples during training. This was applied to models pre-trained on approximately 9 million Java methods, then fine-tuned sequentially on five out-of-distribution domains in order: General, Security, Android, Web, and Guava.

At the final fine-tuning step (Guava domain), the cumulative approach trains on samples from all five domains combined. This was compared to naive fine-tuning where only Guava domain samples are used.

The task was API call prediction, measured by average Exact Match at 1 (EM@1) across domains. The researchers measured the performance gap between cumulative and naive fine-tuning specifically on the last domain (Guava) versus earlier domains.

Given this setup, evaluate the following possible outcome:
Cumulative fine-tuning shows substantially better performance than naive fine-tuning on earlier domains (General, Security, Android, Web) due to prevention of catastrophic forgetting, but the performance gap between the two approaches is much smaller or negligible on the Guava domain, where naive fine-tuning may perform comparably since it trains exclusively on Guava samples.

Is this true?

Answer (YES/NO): NO